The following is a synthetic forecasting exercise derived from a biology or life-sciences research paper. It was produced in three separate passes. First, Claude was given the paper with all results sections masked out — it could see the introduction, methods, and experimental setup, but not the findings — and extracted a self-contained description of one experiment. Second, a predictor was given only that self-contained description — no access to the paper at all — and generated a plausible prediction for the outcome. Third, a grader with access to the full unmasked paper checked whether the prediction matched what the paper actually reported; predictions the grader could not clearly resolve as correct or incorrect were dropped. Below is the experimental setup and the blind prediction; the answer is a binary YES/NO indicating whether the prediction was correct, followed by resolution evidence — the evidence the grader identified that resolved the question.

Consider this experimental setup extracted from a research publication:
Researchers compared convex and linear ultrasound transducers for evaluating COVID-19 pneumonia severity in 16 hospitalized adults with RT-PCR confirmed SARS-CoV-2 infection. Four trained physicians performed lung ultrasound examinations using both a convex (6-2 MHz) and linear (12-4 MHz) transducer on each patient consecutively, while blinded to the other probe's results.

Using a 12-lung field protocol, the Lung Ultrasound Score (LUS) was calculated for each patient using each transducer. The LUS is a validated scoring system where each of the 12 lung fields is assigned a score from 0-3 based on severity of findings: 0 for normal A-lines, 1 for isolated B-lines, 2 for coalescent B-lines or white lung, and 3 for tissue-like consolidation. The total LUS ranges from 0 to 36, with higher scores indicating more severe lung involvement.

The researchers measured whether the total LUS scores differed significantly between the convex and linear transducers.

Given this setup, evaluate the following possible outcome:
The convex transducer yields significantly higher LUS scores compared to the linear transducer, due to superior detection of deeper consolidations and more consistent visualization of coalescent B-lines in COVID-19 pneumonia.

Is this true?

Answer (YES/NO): YES